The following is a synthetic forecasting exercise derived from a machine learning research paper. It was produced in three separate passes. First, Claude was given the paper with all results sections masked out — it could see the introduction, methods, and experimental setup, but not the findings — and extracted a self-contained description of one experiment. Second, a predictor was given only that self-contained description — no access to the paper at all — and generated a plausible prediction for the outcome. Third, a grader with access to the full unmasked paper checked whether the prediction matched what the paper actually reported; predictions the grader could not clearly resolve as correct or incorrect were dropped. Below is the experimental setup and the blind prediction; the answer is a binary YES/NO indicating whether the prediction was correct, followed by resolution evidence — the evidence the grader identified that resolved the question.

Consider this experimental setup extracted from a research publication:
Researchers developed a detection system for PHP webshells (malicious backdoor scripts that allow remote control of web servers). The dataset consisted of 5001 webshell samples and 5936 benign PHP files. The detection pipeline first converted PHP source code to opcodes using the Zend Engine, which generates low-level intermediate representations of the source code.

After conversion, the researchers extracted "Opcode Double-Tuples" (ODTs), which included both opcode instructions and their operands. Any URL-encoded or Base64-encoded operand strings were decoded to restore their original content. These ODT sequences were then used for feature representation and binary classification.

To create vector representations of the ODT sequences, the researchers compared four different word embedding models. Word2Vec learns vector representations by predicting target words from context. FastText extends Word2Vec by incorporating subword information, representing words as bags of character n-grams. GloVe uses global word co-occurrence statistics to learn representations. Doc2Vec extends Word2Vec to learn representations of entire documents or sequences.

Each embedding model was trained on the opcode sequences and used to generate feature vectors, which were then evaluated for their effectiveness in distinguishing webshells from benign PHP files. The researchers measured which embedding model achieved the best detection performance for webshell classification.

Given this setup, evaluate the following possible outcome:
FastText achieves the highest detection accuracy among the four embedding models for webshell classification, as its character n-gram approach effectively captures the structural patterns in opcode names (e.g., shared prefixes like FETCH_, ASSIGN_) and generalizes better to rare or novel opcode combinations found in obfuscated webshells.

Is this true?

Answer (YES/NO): YES